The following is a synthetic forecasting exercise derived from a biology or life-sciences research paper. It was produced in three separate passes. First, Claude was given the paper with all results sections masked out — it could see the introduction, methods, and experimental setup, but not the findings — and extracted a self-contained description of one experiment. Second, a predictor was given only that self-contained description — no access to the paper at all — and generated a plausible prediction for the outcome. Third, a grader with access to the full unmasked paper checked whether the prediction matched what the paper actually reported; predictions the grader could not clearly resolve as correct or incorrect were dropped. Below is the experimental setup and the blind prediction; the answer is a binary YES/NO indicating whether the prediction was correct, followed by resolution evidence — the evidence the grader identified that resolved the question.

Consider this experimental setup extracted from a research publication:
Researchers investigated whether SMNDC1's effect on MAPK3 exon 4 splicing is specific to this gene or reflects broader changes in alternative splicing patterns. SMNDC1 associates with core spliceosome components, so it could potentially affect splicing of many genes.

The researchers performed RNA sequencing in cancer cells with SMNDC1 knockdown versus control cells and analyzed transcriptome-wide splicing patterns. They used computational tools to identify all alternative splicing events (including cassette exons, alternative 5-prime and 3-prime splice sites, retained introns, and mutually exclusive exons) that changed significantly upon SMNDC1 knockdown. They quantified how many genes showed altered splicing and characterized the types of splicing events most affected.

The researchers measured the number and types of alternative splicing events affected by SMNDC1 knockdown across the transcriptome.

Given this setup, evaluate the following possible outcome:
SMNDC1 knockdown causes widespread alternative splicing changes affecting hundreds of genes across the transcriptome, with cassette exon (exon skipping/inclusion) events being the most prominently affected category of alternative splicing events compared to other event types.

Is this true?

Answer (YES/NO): YES